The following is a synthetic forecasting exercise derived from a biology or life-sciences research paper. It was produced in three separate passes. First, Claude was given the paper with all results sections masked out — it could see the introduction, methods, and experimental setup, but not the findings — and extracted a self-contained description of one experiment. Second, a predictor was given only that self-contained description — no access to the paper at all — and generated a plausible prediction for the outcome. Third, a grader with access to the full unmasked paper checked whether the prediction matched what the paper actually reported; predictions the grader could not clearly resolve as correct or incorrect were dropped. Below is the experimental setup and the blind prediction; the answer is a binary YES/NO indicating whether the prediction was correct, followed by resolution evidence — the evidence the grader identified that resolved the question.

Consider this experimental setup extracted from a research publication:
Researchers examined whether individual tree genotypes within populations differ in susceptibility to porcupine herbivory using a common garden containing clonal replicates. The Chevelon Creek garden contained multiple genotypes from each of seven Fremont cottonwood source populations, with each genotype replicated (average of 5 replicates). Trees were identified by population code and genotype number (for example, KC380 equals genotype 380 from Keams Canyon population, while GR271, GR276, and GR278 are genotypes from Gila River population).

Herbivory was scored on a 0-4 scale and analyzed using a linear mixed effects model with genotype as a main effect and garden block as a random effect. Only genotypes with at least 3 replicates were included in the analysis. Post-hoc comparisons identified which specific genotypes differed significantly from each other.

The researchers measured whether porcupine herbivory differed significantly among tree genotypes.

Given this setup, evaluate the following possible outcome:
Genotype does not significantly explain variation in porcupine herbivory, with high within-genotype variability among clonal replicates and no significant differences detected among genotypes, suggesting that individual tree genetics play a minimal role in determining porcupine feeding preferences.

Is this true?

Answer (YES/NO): NO